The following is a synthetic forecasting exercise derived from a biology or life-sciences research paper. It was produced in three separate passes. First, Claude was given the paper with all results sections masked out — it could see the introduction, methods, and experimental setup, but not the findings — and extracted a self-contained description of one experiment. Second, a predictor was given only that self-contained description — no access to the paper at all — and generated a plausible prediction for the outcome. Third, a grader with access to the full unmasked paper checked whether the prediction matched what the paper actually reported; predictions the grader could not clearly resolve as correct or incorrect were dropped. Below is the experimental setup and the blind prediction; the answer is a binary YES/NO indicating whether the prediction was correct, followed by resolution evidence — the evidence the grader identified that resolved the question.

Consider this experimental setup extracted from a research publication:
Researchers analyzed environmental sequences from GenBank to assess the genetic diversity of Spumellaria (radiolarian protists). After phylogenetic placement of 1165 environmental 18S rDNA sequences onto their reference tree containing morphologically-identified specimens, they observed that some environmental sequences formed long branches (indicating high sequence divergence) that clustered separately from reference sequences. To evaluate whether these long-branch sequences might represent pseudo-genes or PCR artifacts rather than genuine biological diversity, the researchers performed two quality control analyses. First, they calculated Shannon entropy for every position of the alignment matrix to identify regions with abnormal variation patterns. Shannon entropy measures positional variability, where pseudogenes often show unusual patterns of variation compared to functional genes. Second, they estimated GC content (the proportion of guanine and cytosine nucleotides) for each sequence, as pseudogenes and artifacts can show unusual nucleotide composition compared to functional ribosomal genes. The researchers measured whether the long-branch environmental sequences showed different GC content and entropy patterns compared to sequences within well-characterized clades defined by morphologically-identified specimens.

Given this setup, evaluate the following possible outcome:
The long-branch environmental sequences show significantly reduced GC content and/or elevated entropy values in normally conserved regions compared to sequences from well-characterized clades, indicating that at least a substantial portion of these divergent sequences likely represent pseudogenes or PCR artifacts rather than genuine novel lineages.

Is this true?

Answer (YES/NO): NO